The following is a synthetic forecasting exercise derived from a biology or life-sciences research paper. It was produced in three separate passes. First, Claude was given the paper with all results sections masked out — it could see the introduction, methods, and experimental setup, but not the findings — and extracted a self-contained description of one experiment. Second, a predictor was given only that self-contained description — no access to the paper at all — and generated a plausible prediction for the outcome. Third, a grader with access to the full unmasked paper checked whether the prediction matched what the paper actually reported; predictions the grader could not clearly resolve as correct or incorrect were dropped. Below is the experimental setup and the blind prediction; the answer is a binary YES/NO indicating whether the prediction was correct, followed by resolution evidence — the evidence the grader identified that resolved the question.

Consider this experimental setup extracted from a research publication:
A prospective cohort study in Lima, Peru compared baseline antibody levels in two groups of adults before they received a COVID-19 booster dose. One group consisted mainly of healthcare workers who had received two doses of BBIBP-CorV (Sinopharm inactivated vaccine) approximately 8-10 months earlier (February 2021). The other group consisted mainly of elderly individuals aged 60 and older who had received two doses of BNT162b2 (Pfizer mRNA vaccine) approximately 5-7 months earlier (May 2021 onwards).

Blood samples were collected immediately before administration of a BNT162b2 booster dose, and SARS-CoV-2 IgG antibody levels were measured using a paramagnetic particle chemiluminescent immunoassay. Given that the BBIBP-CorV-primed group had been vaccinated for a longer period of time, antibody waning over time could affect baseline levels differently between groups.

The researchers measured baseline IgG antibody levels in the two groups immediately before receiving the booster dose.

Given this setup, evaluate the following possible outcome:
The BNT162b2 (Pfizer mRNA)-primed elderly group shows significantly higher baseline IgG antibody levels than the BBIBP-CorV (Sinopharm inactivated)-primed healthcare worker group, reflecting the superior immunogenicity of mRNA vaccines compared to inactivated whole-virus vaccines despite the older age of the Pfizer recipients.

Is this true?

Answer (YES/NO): YES